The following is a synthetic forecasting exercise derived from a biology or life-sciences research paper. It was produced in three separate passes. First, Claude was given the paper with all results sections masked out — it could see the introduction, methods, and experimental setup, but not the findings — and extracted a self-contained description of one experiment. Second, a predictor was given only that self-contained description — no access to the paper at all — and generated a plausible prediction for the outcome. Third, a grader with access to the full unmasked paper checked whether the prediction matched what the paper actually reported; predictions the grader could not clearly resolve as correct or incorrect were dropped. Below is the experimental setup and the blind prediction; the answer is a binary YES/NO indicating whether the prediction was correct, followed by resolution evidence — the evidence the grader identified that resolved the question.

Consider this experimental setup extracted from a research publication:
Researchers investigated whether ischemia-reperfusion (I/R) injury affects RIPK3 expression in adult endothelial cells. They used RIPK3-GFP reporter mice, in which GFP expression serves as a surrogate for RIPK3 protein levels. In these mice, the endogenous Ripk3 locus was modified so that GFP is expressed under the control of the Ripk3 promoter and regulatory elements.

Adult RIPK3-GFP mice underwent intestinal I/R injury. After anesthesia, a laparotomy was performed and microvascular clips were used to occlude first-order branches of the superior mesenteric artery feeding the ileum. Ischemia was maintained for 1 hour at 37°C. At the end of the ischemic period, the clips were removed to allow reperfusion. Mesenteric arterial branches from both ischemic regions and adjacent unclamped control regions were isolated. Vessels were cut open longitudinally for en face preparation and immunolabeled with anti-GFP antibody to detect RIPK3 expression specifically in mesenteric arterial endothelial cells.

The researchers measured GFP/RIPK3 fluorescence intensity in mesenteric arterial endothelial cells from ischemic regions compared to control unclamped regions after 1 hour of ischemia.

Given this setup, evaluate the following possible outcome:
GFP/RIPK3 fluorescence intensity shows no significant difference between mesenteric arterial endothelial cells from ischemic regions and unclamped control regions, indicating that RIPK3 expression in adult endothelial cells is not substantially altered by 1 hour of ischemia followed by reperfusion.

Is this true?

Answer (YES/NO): NO